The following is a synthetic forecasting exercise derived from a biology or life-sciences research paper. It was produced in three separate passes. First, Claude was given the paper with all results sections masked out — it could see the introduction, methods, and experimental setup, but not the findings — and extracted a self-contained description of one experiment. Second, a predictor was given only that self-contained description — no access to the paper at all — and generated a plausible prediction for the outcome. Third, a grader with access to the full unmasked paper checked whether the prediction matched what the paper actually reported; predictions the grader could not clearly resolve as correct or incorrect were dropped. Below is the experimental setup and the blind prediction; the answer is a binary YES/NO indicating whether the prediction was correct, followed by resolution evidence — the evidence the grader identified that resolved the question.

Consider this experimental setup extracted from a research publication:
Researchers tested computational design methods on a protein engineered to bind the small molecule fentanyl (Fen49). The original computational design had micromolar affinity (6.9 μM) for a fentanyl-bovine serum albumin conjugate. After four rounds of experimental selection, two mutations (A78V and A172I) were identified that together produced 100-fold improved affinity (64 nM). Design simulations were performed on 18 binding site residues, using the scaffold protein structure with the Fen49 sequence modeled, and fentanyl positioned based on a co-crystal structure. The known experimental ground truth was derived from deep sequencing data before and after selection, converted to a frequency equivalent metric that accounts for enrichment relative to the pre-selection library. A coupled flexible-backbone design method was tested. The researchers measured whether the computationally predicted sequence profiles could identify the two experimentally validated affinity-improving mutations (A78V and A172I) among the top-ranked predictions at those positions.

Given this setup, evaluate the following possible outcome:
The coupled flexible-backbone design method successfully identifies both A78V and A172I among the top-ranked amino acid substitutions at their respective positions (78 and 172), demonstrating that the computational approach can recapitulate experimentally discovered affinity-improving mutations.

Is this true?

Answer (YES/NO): NO